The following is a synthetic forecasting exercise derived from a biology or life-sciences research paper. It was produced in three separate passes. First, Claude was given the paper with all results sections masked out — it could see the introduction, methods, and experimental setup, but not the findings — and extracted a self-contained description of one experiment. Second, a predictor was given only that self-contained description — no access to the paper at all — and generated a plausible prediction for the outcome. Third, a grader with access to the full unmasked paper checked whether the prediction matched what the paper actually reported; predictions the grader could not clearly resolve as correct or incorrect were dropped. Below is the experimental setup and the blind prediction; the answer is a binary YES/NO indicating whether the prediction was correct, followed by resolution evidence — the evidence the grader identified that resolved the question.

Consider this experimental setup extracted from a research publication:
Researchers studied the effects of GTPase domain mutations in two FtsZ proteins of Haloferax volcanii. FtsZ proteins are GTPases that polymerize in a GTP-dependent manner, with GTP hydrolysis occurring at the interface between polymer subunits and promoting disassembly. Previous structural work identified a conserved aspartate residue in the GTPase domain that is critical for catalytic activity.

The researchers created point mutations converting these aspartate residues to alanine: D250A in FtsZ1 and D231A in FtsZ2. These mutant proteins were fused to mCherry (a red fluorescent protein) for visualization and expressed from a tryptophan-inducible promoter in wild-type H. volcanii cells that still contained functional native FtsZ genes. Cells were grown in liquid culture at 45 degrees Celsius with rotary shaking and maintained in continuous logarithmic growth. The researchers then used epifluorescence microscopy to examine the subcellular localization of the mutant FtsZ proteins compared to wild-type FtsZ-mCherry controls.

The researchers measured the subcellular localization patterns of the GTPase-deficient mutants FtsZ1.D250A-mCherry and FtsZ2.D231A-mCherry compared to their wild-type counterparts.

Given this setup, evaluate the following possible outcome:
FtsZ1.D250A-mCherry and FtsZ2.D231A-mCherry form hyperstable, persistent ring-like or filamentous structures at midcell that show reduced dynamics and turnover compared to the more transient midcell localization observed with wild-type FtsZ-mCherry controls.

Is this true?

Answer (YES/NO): NO